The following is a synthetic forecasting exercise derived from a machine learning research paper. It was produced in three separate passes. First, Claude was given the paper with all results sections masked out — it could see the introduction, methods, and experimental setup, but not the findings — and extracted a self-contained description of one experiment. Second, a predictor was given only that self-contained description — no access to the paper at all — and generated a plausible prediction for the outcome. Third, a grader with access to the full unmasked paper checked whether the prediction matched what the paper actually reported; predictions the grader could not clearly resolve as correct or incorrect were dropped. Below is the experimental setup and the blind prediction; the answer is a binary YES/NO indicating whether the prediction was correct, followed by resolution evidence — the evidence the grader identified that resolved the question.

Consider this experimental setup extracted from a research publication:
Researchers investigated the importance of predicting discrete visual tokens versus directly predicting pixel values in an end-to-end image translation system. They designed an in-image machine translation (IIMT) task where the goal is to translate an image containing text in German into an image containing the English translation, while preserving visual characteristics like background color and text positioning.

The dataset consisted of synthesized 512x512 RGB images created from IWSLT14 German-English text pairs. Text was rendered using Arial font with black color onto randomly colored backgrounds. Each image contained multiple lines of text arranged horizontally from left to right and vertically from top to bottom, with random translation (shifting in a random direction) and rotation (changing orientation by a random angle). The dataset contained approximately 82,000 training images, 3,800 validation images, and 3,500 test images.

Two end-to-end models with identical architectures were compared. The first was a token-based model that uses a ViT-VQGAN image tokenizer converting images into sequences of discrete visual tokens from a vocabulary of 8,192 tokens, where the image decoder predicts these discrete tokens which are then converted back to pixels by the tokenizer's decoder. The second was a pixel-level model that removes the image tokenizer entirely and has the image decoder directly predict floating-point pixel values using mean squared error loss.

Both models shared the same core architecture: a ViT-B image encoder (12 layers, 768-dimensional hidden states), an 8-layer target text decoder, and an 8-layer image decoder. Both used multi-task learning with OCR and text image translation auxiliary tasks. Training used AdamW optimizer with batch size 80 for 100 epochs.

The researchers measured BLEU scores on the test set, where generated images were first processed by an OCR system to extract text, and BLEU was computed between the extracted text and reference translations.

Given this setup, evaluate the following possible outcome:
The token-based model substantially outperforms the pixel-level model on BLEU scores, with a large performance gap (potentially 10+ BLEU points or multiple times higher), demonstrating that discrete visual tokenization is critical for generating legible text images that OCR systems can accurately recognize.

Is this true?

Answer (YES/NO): YES